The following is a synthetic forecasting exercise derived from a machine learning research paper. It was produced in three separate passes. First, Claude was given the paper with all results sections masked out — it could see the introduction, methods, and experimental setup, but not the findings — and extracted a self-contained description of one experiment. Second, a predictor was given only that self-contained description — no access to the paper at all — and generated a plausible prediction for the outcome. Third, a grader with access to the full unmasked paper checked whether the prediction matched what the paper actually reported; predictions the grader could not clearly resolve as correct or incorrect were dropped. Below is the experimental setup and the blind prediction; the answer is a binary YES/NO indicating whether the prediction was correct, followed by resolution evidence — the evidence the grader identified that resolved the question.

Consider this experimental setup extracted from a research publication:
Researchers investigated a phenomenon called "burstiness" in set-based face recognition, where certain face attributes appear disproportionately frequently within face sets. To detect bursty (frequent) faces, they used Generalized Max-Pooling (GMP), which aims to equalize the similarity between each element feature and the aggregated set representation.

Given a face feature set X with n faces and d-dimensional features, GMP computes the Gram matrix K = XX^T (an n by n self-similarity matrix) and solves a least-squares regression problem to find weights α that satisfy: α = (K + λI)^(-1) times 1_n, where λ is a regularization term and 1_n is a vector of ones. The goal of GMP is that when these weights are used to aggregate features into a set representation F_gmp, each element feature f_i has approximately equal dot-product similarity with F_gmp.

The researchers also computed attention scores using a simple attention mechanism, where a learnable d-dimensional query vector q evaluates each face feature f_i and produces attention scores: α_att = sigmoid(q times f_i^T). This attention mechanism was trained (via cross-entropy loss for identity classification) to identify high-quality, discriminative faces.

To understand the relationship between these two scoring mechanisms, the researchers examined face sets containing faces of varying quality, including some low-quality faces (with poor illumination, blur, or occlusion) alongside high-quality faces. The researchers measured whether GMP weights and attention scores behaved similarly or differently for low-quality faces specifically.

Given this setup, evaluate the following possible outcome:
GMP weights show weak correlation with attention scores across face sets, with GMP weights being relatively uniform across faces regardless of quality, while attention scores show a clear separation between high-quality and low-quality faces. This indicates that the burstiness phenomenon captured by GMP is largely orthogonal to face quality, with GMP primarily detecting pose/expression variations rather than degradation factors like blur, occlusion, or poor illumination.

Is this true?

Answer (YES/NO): NO